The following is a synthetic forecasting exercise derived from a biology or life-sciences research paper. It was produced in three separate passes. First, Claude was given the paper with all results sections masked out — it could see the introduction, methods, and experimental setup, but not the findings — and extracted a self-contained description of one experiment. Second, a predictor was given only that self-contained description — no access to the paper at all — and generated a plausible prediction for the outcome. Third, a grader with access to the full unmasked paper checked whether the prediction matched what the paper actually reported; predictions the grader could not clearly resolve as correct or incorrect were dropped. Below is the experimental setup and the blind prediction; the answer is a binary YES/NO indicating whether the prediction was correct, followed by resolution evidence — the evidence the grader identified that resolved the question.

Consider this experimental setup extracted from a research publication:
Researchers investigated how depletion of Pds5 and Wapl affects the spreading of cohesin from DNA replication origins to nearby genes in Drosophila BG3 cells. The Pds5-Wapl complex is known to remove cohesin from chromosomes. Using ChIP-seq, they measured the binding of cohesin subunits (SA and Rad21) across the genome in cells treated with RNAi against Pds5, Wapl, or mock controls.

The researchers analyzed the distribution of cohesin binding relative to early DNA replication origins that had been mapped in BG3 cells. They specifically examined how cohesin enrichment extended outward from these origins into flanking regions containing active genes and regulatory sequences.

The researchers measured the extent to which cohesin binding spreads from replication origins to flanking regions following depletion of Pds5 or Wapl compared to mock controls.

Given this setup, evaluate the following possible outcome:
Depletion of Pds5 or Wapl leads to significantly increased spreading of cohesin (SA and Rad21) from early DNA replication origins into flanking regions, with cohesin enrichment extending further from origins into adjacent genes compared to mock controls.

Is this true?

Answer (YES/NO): YES